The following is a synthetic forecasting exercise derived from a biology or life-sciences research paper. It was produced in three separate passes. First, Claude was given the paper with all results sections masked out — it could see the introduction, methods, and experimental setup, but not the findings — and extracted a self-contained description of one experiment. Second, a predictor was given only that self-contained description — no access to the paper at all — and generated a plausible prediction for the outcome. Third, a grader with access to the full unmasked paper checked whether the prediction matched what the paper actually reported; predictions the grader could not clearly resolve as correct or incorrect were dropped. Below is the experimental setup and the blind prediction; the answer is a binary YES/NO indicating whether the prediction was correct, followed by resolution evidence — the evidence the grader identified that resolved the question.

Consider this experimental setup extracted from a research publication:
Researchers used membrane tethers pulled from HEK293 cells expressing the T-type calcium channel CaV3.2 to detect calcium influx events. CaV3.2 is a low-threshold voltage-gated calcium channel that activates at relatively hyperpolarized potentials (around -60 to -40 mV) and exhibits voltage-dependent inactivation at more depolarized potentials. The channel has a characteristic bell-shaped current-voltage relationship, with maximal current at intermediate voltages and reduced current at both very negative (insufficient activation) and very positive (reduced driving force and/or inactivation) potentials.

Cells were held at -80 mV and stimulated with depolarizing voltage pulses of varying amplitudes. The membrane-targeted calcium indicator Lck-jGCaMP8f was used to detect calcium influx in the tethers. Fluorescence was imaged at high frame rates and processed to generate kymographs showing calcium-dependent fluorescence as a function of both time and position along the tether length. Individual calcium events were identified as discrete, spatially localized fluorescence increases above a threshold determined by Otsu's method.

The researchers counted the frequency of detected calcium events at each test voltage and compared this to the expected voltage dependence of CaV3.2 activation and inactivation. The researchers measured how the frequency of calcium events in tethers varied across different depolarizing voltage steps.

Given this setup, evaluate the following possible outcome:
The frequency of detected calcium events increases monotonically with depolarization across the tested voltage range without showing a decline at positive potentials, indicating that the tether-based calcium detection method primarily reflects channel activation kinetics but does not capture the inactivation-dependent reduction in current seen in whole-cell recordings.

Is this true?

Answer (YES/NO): NO